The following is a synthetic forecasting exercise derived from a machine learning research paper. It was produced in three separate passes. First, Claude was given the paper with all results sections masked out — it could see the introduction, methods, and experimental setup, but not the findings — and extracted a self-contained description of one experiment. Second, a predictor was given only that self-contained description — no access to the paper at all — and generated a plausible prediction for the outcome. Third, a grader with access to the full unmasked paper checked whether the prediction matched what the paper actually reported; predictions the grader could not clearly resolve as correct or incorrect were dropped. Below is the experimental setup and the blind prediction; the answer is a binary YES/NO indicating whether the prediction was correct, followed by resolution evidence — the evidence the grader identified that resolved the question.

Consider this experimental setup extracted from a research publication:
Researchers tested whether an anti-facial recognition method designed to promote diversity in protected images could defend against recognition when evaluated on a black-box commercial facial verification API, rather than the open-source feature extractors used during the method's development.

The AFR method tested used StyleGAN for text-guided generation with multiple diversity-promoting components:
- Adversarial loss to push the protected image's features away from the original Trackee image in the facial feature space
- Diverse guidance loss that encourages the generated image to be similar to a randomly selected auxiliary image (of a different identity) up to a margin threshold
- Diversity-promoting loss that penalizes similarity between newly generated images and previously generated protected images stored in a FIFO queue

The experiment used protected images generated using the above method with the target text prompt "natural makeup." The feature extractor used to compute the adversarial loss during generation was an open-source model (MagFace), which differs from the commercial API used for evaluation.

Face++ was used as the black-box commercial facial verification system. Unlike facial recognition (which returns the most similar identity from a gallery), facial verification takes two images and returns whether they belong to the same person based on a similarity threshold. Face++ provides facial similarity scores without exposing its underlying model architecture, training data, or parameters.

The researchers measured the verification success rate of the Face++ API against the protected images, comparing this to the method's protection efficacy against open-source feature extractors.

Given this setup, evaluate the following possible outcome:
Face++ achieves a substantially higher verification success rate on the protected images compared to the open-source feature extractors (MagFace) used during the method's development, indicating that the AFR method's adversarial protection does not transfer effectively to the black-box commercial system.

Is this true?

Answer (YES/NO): YES